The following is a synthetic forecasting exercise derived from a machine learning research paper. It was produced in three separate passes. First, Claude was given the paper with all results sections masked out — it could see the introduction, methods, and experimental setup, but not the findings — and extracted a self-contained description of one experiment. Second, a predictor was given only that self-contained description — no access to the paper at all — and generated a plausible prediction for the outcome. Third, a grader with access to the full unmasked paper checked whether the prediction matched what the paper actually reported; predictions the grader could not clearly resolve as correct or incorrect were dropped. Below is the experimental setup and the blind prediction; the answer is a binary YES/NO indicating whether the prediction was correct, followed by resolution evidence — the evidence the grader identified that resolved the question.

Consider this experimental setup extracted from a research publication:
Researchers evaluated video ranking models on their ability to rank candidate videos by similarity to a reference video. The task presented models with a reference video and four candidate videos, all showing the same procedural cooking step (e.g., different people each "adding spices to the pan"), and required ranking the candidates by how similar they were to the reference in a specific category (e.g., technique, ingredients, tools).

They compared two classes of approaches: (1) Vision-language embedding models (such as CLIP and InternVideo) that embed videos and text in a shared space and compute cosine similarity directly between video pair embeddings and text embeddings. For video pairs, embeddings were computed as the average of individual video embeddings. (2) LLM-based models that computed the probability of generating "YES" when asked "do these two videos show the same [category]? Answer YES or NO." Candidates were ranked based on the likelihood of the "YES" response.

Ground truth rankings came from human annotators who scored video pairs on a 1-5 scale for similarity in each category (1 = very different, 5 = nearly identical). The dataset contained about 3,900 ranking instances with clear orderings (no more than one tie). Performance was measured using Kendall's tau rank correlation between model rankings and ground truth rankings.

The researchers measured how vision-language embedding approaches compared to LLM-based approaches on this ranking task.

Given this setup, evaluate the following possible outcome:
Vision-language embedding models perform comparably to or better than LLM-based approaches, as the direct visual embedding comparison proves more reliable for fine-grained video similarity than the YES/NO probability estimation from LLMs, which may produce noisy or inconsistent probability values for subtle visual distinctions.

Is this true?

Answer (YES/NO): YES